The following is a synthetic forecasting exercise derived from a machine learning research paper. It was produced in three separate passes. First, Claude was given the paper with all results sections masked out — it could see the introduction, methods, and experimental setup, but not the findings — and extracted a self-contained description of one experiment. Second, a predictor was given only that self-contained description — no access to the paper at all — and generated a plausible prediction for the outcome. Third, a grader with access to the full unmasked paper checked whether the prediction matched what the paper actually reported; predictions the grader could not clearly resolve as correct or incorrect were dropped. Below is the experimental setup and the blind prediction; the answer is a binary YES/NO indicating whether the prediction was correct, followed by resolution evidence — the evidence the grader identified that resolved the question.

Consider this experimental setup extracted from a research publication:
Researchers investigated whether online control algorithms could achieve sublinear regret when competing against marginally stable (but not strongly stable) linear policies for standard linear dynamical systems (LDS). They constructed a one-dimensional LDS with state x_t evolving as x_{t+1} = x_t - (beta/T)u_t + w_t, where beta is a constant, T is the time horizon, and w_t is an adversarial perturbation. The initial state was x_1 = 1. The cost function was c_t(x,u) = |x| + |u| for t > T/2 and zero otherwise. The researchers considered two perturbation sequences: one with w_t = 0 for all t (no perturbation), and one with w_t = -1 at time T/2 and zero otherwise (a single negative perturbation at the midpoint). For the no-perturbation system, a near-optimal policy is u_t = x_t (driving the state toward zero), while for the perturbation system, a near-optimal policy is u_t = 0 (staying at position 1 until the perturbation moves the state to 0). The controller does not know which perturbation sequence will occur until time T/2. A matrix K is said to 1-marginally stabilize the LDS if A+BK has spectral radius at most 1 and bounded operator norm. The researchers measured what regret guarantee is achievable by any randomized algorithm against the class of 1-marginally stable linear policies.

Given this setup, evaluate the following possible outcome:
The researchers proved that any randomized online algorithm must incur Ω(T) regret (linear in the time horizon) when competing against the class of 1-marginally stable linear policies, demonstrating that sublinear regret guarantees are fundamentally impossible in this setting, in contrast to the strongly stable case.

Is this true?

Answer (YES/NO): YES